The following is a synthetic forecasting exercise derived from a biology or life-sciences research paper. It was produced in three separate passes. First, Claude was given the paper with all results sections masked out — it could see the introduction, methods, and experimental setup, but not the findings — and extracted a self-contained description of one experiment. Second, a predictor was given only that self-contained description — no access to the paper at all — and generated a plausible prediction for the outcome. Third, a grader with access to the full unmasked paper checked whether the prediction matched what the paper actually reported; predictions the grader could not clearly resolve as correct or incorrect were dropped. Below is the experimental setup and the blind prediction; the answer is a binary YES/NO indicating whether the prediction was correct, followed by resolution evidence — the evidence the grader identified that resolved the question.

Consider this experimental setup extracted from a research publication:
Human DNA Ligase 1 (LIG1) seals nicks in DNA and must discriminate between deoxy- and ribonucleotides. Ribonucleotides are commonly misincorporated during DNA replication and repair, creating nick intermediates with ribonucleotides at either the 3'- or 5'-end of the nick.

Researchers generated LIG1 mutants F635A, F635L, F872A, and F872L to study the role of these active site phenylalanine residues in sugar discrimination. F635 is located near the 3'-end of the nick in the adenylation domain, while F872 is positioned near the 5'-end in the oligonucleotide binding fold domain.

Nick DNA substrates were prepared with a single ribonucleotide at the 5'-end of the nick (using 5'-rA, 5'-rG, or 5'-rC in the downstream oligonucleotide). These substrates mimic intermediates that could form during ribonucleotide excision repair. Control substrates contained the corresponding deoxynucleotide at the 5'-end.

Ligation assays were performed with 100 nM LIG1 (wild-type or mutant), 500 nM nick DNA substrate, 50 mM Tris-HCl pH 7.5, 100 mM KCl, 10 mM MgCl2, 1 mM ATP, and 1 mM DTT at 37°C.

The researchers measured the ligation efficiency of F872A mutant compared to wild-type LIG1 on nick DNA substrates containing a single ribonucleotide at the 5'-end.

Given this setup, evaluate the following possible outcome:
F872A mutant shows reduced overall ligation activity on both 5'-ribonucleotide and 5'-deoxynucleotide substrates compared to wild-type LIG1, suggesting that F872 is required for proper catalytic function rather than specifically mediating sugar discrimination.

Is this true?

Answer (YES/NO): NO